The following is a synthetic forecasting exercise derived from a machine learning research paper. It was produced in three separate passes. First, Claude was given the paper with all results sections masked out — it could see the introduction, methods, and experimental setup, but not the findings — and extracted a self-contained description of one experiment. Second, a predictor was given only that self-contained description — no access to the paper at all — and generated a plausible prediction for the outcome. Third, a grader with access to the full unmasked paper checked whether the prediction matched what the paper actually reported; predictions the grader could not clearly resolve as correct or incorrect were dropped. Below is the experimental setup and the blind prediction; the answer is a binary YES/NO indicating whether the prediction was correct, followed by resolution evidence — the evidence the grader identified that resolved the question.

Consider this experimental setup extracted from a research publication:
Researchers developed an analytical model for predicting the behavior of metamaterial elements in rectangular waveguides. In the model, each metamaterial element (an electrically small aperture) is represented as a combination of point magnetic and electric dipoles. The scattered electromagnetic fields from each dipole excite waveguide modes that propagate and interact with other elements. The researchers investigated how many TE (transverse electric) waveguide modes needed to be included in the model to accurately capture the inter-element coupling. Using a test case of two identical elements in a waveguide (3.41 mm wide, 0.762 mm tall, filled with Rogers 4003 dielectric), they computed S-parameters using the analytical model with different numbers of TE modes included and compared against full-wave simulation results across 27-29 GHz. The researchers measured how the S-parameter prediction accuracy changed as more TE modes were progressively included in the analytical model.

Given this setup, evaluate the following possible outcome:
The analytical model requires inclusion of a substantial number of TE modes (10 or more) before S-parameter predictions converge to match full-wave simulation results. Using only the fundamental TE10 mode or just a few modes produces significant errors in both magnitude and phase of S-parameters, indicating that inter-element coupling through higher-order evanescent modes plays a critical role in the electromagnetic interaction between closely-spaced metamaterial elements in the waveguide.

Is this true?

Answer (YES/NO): NO